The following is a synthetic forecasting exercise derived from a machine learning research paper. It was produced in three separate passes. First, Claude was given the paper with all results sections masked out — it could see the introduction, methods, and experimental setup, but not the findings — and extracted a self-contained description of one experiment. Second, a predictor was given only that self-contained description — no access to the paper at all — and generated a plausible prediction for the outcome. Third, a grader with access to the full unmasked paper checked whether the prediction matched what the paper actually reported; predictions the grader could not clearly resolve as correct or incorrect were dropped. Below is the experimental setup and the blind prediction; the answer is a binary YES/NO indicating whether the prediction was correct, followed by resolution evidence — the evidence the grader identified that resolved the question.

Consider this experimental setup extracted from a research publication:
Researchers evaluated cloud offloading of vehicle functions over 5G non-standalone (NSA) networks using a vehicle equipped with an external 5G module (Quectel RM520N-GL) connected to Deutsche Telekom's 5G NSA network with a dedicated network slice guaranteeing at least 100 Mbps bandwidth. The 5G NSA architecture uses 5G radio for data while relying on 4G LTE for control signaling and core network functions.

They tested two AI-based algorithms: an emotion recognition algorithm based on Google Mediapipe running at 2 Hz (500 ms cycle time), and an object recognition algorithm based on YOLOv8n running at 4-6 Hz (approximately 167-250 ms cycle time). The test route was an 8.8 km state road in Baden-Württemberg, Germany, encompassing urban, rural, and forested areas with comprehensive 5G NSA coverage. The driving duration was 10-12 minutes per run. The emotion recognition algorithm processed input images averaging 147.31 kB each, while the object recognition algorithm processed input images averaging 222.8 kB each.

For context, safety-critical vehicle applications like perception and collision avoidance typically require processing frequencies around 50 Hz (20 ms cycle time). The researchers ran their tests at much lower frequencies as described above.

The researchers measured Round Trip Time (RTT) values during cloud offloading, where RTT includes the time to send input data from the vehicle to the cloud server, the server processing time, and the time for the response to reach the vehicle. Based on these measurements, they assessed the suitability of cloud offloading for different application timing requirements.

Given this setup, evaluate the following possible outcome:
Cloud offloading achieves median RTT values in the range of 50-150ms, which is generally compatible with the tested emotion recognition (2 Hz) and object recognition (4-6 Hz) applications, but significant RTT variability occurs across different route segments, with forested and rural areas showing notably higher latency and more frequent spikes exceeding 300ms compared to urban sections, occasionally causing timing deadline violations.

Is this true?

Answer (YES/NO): NO